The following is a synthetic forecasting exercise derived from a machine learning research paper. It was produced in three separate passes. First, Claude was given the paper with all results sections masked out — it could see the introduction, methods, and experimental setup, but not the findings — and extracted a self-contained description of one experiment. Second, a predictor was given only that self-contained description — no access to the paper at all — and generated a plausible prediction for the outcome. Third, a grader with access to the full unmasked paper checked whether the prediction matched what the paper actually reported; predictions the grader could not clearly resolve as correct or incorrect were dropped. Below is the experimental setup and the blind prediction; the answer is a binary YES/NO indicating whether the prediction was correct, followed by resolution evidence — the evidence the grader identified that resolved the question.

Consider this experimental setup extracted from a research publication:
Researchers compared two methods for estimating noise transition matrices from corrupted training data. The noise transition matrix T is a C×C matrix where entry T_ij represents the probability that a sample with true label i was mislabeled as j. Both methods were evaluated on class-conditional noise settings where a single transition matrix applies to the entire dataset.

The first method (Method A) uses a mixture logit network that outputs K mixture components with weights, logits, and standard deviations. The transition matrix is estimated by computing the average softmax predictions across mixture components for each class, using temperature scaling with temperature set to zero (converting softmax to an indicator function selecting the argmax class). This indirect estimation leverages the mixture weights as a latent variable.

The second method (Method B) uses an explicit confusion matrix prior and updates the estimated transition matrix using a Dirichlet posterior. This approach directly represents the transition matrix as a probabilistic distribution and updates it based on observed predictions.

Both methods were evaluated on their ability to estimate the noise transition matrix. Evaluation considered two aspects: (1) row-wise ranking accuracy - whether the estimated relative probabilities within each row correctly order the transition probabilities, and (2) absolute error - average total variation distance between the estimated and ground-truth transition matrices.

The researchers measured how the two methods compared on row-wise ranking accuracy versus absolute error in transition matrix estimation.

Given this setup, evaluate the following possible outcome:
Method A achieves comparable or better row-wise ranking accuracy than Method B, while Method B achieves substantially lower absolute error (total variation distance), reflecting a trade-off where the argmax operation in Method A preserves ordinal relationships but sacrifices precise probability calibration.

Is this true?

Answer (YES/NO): YES